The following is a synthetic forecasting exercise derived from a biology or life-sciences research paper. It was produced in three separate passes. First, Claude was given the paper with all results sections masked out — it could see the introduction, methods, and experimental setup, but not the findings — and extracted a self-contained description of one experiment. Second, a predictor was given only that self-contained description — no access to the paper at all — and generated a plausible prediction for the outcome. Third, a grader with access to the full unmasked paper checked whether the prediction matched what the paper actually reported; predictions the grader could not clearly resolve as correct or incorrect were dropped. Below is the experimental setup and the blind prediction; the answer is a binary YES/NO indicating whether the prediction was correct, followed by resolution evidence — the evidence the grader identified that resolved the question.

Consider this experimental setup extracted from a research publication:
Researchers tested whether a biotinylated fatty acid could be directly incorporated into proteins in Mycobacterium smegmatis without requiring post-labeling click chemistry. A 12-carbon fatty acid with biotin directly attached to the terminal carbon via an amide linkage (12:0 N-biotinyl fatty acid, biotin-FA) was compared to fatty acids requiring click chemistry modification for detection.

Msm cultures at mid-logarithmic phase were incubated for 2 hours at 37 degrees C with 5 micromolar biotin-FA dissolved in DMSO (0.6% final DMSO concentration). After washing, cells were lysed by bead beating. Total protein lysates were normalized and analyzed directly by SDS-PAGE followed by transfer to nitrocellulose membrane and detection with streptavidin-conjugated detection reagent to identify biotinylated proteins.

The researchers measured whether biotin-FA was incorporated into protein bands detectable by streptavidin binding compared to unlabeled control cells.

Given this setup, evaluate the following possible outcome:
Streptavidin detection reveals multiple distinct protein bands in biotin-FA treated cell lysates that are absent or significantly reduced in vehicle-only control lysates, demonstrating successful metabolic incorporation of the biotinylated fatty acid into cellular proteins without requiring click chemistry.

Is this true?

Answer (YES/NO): NO